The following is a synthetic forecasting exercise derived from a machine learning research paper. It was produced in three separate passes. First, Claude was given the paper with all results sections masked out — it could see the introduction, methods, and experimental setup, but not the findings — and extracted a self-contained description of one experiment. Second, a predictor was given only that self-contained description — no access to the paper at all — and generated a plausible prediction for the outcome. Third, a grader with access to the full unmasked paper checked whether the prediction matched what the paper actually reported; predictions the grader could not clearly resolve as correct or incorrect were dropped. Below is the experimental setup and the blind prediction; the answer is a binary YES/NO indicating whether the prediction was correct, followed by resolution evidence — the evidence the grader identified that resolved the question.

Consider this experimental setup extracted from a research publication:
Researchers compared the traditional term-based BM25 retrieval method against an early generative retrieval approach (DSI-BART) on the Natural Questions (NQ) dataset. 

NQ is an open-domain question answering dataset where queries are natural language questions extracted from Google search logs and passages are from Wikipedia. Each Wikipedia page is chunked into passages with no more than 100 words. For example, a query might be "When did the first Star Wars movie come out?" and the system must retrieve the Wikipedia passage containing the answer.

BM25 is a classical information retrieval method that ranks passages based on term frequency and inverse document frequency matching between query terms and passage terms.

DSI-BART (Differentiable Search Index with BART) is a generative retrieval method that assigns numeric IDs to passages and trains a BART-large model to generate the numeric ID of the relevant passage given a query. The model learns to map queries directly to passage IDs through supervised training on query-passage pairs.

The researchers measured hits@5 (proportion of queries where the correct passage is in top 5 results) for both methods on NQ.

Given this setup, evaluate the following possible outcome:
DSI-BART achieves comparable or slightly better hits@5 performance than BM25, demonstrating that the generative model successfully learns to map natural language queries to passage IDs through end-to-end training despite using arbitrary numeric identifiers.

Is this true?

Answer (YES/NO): NO